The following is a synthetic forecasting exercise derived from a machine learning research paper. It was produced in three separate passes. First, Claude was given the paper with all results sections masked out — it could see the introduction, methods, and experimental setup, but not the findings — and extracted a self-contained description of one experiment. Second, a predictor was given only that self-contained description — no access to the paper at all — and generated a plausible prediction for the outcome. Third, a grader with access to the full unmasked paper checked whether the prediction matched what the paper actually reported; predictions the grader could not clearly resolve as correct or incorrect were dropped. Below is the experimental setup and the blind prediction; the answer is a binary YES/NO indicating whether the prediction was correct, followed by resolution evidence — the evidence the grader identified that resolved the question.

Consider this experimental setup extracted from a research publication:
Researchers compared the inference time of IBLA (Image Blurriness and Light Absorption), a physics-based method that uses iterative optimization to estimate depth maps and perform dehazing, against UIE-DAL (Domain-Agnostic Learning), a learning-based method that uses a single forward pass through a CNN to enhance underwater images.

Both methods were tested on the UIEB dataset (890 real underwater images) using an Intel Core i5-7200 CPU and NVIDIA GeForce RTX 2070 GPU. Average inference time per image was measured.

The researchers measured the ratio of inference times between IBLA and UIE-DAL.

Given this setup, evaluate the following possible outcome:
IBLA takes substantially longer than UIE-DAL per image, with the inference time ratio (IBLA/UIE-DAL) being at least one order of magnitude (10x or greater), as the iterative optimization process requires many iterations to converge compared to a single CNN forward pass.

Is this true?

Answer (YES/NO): YES